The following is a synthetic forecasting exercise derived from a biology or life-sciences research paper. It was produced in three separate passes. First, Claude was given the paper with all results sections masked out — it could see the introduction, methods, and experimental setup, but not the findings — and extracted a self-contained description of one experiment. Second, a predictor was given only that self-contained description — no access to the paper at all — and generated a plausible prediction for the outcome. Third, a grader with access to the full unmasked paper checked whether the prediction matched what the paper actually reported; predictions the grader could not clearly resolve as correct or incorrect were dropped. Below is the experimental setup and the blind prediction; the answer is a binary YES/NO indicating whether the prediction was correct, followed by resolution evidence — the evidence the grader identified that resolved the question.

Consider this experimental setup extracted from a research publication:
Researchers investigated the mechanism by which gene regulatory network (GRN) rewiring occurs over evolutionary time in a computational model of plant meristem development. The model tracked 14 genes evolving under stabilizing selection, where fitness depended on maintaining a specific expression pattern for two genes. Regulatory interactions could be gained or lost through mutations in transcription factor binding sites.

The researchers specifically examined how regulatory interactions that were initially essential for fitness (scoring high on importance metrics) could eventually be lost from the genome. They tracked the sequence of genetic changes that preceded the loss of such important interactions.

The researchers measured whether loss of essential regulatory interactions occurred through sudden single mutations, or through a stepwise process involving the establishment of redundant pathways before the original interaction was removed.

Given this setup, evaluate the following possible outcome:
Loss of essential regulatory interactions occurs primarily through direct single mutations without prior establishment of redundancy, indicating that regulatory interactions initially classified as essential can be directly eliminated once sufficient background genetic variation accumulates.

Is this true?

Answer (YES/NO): NO